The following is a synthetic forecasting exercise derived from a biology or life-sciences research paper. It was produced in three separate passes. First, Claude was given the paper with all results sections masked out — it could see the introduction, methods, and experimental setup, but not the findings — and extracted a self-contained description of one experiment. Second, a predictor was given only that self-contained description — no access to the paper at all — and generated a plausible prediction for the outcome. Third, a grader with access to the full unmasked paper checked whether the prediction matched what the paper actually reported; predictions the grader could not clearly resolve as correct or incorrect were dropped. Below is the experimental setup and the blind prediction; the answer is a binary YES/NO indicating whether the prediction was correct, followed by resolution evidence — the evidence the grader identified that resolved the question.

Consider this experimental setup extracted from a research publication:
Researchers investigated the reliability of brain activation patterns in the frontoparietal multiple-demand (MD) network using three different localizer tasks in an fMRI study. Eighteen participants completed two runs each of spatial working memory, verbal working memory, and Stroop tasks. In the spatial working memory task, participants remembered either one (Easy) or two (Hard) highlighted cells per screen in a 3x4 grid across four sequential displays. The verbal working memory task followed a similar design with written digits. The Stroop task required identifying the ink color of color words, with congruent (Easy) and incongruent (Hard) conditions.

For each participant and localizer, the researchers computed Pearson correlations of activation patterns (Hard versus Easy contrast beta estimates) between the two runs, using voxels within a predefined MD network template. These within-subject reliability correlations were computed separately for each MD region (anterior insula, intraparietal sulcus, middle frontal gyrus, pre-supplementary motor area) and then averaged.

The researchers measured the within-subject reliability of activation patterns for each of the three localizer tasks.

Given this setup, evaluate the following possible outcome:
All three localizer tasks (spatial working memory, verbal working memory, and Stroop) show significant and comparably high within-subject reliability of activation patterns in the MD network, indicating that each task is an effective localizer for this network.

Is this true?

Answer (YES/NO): NO